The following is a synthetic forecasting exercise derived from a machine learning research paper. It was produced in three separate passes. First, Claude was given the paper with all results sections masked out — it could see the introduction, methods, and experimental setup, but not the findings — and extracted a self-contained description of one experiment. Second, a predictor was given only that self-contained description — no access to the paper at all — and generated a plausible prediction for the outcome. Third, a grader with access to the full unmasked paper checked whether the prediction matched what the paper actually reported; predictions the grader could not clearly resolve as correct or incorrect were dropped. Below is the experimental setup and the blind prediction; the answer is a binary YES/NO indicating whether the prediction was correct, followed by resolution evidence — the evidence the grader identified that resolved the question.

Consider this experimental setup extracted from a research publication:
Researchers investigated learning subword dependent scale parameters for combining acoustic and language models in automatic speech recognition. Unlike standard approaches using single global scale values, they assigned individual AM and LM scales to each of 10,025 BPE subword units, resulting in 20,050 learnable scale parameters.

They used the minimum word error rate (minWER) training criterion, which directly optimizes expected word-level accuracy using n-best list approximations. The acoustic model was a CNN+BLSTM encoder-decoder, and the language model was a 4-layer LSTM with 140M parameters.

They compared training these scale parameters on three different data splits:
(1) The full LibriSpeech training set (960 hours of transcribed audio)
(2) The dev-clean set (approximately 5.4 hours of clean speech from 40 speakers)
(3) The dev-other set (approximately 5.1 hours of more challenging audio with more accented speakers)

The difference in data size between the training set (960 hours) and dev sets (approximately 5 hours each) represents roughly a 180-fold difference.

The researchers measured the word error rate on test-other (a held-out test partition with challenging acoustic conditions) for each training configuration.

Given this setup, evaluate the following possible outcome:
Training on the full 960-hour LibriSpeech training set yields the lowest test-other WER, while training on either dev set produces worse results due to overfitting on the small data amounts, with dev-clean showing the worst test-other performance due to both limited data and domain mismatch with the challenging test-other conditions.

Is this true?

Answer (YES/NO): NO